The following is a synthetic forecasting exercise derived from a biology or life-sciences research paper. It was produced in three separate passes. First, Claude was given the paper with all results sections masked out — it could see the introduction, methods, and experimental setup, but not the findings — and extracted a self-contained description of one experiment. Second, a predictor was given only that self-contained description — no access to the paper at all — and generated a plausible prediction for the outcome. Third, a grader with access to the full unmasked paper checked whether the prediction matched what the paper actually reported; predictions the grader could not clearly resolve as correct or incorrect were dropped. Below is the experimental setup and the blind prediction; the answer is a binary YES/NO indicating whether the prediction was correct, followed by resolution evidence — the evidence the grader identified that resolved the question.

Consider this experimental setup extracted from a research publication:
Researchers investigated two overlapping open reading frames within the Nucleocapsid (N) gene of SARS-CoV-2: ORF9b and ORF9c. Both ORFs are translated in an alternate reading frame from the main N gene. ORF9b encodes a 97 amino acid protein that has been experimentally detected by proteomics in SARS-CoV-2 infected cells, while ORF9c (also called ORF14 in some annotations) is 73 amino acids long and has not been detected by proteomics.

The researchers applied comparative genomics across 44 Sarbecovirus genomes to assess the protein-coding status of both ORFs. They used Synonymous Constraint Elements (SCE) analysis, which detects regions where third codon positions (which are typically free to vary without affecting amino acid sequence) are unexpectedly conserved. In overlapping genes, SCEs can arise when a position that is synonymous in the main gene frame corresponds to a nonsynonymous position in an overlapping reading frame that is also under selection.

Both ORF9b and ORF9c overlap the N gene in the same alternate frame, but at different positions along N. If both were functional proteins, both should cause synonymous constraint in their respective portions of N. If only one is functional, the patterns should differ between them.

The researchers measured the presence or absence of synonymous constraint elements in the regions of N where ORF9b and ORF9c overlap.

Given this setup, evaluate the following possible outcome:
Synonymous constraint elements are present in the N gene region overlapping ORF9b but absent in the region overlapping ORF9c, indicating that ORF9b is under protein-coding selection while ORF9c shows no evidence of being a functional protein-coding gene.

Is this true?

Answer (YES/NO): YES